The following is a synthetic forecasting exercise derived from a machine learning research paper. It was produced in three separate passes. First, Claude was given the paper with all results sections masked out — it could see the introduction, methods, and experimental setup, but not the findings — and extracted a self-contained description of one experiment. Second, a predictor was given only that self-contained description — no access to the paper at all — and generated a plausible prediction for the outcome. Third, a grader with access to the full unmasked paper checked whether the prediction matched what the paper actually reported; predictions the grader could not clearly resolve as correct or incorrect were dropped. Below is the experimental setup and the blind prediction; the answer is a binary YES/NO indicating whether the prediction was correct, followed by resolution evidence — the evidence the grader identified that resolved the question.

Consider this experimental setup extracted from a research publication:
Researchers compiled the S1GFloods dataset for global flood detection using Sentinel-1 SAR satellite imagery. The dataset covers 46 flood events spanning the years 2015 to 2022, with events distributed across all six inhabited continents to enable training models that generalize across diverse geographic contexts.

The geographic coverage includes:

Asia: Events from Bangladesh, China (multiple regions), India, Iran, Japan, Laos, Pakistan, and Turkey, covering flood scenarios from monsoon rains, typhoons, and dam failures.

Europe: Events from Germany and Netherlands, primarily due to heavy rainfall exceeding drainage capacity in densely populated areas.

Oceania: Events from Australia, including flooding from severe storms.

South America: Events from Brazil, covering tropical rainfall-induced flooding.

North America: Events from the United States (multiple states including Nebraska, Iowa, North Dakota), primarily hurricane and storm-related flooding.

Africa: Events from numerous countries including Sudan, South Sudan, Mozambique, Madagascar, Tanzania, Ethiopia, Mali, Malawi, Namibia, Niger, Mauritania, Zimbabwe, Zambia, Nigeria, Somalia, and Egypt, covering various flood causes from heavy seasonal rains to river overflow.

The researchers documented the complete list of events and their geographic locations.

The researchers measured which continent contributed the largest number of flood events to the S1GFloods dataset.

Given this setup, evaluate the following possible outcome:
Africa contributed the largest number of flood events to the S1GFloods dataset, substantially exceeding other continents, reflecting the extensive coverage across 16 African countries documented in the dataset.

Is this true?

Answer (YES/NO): YES